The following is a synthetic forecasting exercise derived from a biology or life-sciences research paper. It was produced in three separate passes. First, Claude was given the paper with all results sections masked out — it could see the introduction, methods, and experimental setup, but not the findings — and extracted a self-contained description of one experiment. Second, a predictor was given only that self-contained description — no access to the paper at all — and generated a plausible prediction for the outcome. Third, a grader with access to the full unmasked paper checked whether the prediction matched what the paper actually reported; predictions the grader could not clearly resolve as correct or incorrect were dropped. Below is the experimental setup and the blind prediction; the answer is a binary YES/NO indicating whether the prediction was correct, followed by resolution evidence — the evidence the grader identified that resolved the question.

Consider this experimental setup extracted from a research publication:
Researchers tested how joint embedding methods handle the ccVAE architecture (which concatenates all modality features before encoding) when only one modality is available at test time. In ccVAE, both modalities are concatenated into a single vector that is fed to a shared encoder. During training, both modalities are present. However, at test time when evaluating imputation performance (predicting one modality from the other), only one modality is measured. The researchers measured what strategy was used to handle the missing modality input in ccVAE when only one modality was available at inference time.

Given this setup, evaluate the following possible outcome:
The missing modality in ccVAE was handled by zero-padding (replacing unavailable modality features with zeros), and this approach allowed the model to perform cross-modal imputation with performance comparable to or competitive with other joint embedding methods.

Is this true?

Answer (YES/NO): NO